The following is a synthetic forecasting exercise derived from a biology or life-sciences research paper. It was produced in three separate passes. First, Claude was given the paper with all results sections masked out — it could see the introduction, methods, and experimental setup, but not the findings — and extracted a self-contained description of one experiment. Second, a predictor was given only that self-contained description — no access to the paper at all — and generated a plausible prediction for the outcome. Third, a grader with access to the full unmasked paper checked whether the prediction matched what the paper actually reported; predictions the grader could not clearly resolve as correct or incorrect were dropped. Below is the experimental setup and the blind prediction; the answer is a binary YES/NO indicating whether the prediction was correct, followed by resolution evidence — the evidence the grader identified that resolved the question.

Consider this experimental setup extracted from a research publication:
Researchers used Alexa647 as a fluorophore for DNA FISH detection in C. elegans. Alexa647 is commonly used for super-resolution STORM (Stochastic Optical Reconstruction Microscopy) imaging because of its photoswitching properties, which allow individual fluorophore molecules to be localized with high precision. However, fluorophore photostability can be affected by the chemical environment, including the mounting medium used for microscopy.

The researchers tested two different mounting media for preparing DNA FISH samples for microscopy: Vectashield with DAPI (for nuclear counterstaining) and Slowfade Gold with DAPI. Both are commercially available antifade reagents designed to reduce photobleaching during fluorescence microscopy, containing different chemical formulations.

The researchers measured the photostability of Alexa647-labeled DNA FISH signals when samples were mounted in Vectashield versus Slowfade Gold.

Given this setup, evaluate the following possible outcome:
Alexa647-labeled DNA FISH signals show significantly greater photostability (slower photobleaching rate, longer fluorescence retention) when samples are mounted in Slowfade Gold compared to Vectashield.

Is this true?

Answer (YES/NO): YES